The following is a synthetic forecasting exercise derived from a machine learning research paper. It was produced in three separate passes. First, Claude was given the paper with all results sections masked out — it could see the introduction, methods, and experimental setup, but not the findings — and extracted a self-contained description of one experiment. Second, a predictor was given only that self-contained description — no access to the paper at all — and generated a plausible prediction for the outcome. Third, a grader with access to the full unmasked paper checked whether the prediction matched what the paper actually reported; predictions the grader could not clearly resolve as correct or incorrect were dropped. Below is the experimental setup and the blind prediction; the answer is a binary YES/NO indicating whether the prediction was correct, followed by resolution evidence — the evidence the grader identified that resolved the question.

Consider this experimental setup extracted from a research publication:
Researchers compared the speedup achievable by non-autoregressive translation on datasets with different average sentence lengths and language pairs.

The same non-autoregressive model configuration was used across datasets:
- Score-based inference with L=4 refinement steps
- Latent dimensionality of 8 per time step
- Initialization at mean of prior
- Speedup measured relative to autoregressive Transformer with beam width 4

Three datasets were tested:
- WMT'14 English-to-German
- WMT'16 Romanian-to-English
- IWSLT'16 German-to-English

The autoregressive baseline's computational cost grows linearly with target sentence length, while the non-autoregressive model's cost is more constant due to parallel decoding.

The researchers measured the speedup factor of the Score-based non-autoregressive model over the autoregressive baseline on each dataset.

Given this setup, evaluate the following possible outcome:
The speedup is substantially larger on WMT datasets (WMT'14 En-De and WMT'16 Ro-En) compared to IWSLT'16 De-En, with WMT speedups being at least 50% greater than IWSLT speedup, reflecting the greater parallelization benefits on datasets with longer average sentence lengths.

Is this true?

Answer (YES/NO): NO